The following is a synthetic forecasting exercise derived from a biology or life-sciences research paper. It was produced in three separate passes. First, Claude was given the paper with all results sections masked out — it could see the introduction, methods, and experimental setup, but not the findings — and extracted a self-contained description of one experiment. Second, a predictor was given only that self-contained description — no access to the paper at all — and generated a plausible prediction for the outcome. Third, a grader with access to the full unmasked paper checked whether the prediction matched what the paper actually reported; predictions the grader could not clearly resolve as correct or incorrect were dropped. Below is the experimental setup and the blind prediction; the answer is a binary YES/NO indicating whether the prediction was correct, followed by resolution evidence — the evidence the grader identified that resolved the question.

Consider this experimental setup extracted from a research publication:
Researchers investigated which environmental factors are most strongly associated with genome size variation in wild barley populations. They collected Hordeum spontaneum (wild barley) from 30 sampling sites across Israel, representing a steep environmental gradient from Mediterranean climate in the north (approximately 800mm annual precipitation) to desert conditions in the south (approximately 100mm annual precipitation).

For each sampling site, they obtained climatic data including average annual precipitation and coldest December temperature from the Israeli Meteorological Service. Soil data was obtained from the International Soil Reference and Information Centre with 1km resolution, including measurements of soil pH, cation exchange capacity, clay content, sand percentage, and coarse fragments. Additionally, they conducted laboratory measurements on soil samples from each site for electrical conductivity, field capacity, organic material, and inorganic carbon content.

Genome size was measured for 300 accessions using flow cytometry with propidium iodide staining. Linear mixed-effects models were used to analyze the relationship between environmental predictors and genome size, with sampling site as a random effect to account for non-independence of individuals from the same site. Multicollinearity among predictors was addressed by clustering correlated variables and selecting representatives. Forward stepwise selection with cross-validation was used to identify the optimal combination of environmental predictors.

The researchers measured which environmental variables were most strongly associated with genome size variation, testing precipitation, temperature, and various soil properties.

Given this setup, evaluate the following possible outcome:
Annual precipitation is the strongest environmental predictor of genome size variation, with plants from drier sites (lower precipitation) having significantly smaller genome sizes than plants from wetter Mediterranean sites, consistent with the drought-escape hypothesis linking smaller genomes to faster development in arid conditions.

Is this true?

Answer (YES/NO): NO